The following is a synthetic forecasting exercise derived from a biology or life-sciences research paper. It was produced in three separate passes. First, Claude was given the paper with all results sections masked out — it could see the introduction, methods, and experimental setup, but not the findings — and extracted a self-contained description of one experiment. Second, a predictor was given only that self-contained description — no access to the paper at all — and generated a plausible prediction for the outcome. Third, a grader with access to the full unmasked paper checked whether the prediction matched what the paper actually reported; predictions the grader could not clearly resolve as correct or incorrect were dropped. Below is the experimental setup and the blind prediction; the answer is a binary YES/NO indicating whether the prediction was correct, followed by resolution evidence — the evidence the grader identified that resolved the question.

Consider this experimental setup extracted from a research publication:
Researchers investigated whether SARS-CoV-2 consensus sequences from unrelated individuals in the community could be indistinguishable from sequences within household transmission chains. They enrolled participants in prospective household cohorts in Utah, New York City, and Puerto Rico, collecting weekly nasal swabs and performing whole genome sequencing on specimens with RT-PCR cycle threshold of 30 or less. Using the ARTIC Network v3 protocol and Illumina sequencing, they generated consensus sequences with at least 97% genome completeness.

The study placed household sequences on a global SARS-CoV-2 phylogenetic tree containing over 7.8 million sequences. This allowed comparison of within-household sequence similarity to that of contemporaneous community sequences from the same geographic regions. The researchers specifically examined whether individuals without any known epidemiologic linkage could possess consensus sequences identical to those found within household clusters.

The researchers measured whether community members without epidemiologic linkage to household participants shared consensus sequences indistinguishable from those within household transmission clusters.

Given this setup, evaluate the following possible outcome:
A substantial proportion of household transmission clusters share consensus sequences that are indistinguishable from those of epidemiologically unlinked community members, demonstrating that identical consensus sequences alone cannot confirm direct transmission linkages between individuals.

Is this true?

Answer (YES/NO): YES